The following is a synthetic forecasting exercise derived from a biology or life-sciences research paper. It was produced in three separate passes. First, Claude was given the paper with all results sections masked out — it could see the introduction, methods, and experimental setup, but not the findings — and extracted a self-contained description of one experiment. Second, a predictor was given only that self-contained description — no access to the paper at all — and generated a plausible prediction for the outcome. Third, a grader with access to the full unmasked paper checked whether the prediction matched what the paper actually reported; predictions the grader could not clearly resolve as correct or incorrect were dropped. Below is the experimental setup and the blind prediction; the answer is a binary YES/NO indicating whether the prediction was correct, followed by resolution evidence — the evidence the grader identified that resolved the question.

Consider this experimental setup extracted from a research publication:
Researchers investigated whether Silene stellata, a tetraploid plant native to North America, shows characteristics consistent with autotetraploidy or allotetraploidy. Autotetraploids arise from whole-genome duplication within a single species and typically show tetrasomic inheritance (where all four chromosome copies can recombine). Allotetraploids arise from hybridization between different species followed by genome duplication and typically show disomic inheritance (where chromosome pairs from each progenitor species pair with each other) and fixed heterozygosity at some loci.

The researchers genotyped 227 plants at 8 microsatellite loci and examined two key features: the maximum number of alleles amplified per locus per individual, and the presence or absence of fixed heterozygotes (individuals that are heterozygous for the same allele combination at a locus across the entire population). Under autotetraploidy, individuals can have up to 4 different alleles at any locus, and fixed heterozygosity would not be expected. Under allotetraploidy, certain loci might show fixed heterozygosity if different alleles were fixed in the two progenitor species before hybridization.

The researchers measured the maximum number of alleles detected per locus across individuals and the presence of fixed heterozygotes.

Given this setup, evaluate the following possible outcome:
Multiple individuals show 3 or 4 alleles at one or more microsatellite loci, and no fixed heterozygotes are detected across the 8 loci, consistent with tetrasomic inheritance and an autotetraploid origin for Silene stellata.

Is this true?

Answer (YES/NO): YES